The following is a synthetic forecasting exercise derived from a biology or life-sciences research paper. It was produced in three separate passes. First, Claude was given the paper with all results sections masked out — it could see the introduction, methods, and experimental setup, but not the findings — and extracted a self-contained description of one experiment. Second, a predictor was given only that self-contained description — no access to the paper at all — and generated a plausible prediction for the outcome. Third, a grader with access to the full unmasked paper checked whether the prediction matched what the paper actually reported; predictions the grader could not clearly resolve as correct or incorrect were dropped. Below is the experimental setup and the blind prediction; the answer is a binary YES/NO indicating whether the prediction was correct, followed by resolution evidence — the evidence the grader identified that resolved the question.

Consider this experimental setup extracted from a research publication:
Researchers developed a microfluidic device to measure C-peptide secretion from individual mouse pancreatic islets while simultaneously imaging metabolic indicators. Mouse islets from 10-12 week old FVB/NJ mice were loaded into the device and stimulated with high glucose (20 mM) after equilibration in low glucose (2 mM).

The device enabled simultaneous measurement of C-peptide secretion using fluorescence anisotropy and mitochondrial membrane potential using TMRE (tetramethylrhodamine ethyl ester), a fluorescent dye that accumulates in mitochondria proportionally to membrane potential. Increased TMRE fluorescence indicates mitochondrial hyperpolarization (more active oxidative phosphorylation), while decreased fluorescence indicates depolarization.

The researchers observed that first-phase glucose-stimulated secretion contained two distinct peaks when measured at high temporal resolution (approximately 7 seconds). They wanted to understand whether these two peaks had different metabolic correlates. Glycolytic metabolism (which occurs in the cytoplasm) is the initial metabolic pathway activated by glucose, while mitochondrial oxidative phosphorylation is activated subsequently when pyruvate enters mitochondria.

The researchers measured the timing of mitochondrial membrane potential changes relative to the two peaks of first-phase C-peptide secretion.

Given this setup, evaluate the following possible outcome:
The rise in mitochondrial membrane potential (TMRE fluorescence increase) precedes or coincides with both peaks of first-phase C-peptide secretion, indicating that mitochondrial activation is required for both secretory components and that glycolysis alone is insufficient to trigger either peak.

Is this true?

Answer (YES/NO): NO